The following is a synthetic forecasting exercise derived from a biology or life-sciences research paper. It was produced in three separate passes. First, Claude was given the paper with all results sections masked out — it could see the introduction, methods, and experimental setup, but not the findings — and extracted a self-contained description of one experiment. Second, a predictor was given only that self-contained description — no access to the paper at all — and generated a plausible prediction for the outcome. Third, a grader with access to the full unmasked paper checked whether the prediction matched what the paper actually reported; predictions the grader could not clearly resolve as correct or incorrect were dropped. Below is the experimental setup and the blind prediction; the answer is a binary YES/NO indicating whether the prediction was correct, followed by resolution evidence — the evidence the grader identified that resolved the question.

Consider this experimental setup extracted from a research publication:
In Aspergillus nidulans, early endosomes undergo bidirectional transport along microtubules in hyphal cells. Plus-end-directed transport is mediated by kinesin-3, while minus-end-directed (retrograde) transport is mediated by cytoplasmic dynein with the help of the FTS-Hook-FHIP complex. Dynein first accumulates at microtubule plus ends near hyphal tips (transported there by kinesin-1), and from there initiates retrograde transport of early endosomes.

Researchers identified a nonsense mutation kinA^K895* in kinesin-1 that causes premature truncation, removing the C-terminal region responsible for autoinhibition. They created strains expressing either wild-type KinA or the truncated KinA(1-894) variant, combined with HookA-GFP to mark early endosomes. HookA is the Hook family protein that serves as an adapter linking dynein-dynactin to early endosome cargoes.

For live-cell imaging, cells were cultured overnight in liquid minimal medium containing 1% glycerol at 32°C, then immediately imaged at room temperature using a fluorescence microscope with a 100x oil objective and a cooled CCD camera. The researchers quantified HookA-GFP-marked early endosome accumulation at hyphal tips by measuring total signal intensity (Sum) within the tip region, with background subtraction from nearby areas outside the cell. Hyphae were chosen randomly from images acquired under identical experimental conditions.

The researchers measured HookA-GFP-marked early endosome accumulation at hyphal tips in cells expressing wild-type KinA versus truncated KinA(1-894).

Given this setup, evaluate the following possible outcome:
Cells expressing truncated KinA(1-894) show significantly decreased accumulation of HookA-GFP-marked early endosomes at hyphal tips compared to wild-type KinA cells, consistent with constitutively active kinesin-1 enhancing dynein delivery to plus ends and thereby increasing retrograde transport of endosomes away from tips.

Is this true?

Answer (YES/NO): NO